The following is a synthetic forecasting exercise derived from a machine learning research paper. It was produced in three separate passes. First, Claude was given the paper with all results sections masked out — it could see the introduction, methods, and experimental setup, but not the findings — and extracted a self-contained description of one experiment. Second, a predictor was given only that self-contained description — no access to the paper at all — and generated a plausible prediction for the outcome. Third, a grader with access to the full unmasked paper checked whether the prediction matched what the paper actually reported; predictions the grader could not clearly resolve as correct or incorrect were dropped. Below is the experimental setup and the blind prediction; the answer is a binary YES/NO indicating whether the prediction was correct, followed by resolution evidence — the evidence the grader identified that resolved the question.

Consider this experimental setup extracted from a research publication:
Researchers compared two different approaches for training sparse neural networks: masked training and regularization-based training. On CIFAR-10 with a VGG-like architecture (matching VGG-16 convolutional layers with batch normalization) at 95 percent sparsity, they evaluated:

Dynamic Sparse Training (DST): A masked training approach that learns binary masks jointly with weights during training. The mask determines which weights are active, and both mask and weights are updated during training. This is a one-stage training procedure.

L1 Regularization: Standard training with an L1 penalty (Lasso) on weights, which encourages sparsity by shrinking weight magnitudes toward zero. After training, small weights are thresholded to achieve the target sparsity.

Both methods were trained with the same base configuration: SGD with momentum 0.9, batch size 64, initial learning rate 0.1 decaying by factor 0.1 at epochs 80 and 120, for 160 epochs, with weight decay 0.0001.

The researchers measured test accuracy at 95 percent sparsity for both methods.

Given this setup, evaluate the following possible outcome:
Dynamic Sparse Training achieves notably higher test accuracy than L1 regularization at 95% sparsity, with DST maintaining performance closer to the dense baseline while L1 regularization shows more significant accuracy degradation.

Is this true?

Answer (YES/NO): NO